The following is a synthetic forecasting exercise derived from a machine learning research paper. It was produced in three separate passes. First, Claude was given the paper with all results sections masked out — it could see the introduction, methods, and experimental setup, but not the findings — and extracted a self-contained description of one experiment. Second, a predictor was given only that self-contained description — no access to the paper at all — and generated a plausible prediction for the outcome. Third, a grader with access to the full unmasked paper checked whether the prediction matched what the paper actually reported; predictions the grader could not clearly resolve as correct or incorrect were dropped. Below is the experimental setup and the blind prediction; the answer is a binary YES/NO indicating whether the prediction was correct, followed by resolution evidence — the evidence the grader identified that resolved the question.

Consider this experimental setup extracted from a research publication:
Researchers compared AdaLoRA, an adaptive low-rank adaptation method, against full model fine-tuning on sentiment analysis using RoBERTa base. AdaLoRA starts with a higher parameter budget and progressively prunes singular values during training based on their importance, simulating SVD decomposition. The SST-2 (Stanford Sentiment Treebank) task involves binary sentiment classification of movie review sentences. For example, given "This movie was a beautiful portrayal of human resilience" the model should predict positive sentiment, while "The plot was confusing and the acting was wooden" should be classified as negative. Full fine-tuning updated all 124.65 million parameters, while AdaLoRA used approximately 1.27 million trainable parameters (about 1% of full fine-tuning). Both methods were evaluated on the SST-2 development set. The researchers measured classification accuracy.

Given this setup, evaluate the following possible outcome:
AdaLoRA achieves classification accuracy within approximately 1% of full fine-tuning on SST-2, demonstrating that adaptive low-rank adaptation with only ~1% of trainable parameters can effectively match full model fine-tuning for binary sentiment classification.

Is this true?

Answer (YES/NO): YES